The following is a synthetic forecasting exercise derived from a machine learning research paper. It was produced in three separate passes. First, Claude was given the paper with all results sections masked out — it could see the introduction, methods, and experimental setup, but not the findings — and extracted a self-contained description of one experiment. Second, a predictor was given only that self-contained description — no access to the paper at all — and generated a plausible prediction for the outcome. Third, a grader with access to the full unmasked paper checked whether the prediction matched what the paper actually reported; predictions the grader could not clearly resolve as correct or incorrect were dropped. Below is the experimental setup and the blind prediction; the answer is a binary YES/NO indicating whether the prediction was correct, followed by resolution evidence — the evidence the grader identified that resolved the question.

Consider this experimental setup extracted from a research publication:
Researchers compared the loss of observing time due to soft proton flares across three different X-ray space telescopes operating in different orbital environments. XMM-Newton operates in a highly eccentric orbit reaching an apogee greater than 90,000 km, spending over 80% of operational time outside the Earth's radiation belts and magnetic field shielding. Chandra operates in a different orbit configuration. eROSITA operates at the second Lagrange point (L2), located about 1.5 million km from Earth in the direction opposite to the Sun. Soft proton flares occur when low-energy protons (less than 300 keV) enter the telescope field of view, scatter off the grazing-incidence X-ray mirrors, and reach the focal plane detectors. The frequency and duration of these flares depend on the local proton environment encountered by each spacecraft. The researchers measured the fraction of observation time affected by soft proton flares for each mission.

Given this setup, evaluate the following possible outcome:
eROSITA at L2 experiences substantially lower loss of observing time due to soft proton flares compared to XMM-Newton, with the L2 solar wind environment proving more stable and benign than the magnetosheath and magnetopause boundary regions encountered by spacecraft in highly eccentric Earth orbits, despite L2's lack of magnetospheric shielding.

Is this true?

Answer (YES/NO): YES